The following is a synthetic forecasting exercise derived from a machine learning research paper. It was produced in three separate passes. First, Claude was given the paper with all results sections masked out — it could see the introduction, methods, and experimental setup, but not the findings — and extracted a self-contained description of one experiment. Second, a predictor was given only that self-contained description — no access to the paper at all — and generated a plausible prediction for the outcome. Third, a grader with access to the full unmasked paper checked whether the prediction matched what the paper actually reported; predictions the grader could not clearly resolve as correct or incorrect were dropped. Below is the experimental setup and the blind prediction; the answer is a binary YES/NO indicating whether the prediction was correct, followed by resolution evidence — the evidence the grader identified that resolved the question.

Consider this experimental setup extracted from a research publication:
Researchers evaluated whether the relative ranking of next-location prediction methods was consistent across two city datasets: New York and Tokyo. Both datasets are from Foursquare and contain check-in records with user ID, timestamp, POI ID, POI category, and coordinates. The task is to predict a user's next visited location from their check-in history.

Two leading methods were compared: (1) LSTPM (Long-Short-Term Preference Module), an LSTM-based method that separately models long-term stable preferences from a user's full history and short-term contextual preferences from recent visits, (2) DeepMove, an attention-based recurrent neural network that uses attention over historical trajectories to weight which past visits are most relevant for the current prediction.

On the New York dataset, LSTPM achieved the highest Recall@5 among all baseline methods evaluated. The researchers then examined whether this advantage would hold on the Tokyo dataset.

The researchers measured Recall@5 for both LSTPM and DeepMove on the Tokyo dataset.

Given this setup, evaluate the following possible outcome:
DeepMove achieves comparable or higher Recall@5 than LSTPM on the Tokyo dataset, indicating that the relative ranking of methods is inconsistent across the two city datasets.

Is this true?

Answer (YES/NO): YES